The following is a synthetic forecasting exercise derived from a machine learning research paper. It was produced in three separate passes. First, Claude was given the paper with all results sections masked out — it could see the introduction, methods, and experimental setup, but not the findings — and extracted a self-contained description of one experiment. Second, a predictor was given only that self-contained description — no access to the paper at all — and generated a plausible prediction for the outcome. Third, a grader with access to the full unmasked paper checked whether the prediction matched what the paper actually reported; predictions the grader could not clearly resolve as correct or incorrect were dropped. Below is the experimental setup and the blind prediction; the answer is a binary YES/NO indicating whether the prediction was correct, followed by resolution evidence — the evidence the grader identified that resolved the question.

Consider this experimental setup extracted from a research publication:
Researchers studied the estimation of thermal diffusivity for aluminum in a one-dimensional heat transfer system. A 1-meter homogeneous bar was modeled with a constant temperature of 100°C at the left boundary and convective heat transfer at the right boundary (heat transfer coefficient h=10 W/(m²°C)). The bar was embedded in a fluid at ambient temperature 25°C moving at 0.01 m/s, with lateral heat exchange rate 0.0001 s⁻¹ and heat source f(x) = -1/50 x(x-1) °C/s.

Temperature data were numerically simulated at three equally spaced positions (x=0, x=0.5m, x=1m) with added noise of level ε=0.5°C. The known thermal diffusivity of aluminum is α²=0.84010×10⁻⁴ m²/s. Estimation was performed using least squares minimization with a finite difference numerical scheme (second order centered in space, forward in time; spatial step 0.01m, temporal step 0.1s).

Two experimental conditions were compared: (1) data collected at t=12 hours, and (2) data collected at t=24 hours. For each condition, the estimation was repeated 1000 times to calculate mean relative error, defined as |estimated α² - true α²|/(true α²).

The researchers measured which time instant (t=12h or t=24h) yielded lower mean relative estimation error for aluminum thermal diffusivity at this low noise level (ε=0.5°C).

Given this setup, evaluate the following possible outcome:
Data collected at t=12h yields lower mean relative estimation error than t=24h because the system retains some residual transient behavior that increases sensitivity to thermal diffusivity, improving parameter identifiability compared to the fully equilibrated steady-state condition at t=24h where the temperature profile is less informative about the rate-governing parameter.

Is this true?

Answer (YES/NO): NO